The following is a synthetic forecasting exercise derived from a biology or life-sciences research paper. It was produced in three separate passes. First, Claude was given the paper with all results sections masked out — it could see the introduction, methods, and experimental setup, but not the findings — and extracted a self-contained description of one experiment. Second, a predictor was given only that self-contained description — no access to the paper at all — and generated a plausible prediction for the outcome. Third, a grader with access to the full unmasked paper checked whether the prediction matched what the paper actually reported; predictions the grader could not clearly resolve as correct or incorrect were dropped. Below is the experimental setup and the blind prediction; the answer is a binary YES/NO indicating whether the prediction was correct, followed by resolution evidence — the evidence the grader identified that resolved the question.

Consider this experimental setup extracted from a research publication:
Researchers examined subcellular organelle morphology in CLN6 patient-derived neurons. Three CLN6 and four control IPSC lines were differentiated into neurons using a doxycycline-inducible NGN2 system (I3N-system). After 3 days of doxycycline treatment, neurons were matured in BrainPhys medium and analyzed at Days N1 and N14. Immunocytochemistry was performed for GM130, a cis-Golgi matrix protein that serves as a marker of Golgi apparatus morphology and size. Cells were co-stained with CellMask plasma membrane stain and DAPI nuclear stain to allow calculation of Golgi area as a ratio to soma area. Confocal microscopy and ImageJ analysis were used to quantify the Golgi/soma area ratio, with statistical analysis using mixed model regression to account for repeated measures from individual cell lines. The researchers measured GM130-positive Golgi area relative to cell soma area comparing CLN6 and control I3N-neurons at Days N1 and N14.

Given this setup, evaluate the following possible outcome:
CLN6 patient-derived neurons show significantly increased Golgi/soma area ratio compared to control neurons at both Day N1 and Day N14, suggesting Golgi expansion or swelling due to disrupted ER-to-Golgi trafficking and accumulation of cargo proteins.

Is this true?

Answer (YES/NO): NO